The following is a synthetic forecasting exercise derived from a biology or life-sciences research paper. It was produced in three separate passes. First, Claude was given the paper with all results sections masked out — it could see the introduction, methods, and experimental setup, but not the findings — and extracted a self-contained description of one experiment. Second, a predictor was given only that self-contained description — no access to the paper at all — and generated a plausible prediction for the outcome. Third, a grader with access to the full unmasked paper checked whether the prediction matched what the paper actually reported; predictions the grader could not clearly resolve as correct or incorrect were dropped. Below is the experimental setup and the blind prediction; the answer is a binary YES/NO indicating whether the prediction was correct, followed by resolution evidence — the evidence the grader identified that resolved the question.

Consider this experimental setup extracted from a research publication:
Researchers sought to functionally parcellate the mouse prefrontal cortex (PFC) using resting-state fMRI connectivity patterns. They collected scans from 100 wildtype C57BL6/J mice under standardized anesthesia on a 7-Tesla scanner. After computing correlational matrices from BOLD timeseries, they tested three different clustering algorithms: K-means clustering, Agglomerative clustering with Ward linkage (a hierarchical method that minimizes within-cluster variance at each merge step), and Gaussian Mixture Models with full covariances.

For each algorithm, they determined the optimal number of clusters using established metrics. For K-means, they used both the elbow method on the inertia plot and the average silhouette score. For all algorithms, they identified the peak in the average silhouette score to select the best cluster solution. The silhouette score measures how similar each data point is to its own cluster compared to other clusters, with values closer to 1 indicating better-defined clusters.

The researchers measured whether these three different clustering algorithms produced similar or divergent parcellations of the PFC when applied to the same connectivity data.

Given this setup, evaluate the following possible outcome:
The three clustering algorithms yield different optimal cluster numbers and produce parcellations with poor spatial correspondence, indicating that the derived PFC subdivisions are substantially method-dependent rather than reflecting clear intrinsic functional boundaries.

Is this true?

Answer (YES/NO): NO